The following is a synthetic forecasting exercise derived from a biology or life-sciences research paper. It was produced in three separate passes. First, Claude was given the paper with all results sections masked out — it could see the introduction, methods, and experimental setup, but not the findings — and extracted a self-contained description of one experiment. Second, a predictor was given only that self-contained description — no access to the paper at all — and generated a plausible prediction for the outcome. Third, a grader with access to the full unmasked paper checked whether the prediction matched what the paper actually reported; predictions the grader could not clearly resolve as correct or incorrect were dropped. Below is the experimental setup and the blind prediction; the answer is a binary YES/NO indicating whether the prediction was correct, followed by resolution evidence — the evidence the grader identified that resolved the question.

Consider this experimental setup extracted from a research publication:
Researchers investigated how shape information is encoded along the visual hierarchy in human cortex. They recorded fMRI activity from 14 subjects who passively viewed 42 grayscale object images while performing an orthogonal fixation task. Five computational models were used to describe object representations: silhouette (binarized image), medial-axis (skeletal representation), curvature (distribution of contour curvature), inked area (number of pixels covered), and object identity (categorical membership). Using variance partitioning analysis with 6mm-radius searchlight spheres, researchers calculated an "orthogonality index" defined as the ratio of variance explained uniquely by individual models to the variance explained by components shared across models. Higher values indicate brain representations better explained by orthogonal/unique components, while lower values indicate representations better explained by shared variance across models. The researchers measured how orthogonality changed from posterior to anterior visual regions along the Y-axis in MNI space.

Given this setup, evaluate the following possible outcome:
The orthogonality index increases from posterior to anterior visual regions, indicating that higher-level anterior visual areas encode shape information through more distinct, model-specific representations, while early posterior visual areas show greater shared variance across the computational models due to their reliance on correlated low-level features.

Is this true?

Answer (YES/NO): NO